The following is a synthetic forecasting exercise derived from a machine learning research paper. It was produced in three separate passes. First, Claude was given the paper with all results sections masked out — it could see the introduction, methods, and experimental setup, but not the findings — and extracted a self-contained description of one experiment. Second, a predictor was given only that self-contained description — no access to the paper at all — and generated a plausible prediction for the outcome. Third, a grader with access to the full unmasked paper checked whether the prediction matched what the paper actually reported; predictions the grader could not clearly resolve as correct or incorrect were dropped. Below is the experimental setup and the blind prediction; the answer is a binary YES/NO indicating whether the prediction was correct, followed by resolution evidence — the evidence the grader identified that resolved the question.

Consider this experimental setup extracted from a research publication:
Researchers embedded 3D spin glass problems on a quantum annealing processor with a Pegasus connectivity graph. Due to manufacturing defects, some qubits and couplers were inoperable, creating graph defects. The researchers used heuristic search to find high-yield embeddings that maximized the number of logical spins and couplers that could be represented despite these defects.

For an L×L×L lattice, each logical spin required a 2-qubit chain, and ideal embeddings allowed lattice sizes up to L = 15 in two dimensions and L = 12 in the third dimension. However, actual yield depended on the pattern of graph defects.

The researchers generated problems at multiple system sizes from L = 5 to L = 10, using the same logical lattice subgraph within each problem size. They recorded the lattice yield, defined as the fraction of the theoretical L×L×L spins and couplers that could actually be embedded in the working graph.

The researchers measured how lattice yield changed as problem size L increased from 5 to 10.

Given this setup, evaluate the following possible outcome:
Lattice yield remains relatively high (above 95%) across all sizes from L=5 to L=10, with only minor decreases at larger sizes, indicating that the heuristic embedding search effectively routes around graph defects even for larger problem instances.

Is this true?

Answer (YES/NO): NO